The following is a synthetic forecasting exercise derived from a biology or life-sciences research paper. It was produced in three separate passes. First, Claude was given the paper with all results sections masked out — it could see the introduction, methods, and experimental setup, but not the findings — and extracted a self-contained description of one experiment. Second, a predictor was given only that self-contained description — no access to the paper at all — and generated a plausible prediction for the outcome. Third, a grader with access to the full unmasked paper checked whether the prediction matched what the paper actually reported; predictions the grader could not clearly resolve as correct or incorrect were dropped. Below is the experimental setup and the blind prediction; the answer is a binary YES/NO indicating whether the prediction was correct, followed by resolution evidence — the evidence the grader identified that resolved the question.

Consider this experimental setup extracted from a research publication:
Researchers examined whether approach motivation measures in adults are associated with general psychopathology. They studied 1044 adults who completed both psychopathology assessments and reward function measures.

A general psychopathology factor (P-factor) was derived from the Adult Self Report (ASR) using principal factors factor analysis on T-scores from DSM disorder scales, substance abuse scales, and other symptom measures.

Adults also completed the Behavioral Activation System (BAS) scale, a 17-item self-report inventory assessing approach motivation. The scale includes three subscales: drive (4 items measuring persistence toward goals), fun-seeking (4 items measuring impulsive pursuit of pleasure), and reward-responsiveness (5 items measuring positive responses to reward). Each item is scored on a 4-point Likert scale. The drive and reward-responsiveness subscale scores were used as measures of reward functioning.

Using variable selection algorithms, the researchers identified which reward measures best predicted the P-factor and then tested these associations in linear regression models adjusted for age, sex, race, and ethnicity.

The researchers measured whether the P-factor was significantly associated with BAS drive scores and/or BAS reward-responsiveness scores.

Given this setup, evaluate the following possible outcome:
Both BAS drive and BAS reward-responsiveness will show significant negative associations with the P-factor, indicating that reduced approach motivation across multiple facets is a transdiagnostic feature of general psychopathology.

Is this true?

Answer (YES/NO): NO